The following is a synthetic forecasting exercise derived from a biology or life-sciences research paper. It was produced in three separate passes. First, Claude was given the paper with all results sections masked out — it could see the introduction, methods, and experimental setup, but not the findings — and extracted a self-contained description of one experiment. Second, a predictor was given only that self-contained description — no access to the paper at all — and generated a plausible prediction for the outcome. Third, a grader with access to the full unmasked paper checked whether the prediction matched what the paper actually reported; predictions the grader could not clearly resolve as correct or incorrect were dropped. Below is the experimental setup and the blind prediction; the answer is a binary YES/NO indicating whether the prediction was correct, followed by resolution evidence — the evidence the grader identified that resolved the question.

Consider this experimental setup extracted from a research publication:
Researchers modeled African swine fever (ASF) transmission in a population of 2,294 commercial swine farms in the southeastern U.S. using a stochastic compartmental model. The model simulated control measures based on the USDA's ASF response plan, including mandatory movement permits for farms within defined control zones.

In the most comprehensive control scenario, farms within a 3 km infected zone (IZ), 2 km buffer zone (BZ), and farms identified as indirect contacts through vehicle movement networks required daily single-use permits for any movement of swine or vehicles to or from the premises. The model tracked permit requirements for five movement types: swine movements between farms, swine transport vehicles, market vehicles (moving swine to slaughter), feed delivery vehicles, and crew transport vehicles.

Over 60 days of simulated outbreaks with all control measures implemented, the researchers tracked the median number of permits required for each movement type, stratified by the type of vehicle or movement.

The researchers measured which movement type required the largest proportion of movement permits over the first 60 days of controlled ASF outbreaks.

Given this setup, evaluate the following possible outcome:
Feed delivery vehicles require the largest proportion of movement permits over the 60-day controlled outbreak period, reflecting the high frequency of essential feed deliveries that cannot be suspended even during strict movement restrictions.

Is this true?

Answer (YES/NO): YES